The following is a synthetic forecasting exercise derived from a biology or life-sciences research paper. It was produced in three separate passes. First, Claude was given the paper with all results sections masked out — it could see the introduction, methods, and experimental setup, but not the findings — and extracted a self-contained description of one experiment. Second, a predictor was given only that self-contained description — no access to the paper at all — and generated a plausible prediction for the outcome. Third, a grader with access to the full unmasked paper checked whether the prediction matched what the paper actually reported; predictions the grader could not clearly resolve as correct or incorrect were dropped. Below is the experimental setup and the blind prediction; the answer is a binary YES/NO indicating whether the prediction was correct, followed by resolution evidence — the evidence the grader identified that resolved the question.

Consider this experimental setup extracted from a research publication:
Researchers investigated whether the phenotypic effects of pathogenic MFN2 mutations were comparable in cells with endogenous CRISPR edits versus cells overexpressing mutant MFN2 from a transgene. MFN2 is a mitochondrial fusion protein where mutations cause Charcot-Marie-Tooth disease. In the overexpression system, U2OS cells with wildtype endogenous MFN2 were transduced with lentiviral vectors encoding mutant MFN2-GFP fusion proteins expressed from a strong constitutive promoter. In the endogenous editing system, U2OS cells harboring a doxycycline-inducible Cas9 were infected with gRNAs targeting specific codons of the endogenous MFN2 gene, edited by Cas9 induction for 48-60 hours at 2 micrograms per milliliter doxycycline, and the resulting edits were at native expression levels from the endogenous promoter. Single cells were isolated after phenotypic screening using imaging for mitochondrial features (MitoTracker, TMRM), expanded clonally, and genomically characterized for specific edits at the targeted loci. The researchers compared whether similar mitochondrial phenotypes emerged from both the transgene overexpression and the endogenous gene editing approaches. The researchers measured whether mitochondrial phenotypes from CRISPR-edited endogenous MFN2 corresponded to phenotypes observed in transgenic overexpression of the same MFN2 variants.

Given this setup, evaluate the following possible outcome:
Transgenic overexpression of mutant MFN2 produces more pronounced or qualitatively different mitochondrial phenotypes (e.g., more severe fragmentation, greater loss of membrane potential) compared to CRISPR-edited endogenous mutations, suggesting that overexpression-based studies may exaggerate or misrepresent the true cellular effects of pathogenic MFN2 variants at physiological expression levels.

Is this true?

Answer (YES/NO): NO